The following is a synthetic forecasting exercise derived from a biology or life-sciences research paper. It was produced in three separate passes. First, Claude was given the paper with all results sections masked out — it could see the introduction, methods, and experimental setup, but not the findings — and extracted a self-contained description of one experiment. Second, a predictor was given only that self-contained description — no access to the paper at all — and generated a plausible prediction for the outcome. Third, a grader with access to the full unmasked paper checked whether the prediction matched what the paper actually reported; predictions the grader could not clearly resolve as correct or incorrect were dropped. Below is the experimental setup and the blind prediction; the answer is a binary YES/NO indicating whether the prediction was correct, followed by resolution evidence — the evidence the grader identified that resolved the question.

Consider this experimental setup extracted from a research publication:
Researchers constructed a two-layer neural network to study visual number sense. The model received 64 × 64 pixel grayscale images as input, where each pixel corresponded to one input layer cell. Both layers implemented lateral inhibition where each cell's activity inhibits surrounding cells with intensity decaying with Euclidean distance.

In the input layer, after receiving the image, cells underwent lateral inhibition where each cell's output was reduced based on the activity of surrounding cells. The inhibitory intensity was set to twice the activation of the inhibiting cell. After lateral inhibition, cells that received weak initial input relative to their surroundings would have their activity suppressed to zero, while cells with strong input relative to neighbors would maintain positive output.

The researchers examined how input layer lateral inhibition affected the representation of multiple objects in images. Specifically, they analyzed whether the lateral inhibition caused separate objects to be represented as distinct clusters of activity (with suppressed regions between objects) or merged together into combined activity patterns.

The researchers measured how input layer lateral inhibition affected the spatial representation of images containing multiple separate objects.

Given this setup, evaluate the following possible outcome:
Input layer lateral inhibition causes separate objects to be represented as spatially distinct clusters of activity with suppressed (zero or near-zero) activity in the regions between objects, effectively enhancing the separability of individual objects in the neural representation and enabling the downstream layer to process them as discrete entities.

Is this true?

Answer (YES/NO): YES